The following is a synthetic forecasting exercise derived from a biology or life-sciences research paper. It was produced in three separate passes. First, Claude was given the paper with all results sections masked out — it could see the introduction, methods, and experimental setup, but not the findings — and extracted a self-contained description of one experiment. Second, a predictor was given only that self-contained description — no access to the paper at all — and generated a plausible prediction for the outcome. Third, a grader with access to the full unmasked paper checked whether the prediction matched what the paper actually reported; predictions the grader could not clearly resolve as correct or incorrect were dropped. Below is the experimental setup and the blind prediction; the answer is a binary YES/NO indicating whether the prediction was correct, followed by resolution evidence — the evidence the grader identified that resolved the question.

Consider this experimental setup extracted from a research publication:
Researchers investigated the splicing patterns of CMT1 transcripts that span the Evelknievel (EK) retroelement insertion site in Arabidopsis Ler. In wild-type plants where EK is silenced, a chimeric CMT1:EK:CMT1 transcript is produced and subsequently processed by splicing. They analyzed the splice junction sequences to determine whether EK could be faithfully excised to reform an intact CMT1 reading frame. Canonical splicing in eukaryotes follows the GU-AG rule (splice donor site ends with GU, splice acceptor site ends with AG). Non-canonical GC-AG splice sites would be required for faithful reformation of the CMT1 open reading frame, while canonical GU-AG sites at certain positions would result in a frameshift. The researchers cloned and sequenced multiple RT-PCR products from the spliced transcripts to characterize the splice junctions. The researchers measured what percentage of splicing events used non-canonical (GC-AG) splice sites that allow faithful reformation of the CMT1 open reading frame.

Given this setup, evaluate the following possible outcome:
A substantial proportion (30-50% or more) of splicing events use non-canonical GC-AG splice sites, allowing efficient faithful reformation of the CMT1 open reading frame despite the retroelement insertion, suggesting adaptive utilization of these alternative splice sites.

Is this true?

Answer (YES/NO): NO